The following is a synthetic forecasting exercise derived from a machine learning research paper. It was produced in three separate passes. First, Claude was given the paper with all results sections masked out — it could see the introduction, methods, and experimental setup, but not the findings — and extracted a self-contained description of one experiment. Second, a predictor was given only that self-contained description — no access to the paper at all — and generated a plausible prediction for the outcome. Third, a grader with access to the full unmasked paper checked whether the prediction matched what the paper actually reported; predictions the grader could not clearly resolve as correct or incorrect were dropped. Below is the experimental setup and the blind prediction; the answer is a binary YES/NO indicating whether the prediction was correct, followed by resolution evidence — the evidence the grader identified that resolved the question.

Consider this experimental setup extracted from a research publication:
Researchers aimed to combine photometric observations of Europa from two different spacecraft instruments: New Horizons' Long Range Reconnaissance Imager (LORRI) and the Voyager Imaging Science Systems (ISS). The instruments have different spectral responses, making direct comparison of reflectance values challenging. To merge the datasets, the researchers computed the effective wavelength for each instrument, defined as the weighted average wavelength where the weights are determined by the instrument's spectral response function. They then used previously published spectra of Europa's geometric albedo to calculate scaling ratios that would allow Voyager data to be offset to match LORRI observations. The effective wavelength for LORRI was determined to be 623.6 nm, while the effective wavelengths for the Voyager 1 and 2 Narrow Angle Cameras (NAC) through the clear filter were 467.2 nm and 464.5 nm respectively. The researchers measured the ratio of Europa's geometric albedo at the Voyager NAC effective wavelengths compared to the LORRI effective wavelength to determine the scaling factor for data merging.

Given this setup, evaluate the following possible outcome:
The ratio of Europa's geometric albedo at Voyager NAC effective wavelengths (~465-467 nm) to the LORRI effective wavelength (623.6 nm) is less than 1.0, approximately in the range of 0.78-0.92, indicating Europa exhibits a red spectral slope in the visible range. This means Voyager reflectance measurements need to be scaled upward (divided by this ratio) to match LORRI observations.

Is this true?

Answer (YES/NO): NO